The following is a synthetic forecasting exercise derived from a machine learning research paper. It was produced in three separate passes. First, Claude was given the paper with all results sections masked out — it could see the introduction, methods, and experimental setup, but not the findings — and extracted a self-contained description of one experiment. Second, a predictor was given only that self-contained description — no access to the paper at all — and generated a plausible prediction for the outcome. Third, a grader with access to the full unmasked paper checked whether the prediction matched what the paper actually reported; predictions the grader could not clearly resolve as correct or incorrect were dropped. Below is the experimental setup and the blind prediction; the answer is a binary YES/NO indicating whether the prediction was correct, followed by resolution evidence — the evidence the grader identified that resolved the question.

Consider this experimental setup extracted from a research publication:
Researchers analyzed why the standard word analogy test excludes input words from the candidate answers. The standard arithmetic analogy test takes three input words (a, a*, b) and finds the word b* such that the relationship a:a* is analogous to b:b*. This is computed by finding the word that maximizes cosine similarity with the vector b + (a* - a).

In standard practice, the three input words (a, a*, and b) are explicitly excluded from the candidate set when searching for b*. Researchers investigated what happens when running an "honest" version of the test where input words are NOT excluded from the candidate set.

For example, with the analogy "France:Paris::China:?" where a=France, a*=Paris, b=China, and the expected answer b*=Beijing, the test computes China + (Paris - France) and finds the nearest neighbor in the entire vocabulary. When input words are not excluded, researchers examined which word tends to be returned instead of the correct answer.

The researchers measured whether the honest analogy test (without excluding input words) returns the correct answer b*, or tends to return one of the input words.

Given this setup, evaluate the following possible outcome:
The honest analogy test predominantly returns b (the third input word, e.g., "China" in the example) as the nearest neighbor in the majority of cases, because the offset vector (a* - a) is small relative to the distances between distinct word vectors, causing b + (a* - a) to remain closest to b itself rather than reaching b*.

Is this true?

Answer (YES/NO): NO